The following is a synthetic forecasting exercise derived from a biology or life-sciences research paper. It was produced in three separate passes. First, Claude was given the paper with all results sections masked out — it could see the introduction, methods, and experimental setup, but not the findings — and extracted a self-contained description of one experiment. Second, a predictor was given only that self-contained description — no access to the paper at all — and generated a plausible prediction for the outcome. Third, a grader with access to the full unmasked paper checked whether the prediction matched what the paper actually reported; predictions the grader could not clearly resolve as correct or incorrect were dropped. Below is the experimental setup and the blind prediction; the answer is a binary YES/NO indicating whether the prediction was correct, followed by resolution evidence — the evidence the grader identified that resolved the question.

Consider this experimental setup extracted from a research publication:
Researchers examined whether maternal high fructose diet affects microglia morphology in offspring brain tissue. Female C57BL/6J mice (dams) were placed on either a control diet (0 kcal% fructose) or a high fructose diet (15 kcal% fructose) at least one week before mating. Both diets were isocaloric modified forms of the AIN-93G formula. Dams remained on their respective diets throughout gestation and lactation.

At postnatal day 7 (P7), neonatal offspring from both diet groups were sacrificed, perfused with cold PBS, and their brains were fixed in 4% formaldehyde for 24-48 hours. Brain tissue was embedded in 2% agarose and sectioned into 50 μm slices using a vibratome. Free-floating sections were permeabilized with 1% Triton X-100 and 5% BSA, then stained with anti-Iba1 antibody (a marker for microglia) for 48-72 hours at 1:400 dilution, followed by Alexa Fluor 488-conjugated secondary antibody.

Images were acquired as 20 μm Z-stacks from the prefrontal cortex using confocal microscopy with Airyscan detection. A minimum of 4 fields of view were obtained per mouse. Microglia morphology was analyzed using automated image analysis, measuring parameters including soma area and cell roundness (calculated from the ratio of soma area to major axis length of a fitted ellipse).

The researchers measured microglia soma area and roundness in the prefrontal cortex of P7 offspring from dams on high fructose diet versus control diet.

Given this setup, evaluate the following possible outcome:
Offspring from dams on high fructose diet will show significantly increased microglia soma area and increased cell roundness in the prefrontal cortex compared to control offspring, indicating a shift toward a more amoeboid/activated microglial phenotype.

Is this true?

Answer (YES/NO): NO